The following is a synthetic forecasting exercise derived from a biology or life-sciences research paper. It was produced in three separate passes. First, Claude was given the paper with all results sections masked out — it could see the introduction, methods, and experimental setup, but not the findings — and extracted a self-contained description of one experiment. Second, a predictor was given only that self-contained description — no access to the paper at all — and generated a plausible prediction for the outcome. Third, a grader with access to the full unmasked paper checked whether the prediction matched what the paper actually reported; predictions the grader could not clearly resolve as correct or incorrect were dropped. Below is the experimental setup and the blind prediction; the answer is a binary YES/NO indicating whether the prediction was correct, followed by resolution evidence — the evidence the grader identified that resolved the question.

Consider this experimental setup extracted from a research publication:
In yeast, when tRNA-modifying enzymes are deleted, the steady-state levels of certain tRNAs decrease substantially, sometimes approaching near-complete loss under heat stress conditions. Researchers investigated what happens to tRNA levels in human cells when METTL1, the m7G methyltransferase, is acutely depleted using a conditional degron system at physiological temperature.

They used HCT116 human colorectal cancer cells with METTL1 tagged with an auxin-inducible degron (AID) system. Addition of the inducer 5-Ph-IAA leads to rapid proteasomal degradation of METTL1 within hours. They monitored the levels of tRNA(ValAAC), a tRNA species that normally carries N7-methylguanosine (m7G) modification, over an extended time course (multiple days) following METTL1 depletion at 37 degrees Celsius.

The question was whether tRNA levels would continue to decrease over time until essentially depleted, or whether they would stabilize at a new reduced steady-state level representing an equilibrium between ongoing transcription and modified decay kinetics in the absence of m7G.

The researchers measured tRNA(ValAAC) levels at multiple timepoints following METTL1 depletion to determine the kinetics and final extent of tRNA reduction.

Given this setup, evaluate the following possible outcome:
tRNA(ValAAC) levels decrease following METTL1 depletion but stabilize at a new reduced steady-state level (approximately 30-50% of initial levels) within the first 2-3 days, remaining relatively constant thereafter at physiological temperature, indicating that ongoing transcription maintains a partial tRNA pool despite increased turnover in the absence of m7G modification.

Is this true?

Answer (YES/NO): NO